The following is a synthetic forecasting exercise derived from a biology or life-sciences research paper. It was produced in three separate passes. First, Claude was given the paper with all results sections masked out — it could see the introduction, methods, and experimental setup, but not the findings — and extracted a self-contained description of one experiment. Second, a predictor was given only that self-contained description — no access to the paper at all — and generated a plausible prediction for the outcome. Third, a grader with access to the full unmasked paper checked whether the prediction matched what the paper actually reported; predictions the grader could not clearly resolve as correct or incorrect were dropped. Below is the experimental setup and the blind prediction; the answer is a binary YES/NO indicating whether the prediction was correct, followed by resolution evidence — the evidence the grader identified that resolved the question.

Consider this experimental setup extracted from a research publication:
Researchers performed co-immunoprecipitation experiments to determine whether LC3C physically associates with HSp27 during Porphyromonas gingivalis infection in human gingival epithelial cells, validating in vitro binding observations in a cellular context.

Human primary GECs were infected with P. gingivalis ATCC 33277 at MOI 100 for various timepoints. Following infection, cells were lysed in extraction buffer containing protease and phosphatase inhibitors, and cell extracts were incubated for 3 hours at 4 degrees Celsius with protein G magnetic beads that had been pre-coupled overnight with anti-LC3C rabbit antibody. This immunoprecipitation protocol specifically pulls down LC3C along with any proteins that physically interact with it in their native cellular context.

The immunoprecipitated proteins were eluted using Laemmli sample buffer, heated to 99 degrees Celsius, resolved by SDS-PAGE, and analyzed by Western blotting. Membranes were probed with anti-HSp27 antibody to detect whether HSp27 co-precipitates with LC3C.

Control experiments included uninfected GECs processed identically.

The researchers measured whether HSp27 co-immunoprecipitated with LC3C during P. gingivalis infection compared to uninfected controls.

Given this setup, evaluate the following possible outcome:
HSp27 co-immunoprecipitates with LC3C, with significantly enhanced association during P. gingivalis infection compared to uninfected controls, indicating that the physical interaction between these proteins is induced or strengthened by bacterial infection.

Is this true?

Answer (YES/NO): YES